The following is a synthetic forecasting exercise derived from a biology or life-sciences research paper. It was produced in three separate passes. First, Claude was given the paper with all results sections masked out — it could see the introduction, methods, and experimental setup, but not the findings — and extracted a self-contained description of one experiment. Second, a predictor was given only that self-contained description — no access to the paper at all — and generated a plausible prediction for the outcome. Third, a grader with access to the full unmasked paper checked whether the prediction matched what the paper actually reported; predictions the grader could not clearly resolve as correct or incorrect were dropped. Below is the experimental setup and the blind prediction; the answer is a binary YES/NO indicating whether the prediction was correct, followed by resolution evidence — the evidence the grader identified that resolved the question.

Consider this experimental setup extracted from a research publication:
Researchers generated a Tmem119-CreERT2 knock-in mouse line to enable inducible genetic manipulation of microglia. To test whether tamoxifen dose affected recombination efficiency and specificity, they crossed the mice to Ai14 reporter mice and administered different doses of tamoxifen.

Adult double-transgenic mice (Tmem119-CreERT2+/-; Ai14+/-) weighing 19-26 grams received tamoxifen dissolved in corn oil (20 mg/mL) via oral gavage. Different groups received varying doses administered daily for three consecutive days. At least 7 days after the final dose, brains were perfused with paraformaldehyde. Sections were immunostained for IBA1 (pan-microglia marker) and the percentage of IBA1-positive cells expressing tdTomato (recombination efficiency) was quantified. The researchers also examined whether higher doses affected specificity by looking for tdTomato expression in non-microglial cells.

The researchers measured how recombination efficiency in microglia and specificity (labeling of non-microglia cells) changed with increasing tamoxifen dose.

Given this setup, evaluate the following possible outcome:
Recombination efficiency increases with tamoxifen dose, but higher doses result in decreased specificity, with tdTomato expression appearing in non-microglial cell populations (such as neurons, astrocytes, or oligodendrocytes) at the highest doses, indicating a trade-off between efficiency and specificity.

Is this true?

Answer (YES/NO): NO